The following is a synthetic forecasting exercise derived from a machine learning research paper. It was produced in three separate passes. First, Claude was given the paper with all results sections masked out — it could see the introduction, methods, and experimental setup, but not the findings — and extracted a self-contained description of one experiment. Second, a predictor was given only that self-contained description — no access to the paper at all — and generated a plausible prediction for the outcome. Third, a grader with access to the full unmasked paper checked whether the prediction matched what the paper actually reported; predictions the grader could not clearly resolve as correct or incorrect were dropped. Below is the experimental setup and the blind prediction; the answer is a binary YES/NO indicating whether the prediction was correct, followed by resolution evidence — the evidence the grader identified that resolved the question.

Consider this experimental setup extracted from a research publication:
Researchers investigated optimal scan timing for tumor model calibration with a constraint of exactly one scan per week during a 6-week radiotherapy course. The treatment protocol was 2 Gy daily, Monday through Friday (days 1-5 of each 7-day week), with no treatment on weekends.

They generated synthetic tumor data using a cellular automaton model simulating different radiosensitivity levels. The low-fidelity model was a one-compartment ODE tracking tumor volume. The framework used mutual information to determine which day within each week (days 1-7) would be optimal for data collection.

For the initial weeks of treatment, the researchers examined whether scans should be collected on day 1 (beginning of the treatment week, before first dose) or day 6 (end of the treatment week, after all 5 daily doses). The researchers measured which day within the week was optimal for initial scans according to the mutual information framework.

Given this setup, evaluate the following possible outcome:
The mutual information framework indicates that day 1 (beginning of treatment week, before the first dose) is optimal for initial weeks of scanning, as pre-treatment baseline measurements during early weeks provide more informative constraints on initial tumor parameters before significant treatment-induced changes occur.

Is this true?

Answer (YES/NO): YES